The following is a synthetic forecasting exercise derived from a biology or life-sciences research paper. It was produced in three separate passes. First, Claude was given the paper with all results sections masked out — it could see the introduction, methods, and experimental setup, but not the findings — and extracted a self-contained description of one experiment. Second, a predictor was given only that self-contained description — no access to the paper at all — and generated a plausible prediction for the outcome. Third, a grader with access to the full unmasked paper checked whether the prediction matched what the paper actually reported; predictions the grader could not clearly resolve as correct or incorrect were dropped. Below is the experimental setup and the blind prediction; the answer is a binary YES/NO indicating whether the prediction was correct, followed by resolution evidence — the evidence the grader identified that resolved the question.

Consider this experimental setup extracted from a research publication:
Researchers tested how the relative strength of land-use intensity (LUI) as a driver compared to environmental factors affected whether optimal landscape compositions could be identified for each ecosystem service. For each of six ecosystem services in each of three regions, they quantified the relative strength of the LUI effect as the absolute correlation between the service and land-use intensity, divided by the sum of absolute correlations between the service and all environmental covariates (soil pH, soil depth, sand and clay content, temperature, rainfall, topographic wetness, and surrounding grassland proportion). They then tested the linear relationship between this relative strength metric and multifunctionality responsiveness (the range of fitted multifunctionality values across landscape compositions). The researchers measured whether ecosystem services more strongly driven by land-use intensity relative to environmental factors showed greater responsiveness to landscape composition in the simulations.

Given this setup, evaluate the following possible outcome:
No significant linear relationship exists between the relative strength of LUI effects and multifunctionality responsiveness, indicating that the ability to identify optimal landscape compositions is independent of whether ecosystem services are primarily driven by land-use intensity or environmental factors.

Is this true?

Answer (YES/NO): NO